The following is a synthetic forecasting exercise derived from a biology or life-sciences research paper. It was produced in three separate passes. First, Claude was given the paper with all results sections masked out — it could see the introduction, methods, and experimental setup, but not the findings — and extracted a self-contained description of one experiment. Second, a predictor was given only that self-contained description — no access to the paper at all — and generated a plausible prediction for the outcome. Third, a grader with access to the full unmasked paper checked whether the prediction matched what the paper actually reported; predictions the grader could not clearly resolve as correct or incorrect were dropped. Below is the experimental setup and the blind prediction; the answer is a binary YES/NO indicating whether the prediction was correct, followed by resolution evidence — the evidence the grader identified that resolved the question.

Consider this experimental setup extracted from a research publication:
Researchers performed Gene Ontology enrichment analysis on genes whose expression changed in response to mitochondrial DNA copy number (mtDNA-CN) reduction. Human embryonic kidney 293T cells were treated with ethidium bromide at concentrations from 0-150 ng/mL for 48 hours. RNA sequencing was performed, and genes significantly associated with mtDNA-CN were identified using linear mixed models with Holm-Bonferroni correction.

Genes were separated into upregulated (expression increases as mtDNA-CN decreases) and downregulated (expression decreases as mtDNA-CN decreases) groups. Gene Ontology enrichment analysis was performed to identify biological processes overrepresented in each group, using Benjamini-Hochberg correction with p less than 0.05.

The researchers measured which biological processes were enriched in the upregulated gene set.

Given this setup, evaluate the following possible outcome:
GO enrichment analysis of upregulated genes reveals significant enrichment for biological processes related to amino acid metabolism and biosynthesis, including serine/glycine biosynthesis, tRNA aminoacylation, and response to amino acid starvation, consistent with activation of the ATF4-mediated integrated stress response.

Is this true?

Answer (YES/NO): NO